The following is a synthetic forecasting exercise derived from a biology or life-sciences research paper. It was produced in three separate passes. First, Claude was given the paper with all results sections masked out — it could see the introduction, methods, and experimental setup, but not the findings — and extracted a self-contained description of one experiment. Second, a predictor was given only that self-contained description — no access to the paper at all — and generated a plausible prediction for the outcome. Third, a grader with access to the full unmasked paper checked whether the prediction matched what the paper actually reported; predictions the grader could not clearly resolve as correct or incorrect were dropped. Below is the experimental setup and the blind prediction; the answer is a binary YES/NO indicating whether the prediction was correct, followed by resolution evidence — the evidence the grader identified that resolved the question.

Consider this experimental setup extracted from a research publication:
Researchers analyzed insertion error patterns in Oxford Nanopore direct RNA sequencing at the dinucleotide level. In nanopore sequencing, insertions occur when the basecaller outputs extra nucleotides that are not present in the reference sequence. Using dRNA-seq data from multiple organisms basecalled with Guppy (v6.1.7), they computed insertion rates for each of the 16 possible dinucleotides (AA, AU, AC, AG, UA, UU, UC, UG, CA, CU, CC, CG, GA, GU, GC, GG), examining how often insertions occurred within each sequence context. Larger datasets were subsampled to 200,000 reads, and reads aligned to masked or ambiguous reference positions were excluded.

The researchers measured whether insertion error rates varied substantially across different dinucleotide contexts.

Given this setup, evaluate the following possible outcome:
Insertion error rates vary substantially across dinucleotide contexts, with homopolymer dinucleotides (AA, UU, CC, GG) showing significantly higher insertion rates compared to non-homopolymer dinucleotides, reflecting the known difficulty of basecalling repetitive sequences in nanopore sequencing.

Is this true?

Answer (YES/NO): NO